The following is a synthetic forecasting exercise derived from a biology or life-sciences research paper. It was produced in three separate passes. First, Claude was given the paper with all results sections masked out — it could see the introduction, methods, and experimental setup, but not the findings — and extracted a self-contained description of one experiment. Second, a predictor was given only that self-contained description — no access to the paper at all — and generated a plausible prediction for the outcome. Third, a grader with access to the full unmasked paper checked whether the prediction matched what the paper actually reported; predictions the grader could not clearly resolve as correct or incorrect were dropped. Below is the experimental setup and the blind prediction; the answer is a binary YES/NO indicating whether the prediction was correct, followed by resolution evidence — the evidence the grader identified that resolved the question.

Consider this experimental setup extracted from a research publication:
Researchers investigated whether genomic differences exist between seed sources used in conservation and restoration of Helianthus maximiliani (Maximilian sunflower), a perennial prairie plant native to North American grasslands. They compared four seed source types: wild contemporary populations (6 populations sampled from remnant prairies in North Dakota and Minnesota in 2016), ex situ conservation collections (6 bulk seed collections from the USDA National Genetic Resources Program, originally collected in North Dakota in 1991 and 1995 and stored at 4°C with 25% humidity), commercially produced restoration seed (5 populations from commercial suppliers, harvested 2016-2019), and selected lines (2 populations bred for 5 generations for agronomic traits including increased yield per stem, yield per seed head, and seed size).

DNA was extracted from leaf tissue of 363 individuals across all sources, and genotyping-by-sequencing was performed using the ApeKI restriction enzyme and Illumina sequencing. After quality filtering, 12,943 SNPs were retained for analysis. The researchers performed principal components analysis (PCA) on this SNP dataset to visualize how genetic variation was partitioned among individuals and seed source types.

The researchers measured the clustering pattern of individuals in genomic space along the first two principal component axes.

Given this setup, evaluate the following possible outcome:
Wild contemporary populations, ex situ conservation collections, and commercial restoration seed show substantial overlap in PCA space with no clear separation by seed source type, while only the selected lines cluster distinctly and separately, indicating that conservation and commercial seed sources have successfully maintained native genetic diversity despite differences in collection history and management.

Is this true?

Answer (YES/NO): NO